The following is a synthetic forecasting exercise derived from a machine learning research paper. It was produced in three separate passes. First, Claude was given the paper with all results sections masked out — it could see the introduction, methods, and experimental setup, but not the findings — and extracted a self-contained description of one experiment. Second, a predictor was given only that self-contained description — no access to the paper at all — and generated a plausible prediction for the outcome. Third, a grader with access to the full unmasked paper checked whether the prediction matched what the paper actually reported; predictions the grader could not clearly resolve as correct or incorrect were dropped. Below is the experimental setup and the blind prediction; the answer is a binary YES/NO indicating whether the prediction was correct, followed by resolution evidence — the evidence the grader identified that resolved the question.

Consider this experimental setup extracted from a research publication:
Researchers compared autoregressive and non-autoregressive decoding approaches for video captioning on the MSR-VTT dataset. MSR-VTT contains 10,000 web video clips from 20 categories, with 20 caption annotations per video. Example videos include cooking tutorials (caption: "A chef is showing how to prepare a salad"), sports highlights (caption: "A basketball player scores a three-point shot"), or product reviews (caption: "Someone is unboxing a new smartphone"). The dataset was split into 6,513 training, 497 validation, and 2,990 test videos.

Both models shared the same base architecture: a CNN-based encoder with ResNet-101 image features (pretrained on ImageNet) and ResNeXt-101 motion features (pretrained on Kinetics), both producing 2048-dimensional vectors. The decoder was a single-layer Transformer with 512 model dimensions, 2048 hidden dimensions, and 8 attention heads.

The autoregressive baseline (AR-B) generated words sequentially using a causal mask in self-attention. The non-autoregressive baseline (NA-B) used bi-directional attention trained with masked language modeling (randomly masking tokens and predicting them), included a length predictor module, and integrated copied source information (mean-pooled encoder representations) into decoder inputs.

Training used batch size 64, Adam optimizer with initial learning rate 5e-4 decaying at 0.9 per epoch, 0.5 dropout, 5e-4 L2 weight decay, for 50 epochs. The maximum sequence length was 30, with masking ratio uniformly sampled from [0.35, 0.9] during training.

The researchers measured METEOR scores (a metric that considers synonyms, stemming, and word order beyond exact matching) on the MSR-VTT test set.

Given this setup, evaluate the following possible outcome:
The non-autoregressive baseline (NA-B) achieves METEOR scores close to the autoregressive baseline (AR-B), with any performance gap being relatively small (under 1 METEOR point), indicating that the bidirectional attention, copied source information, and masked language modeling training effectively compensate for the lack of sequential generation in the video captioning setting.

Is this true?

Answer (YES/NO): YES